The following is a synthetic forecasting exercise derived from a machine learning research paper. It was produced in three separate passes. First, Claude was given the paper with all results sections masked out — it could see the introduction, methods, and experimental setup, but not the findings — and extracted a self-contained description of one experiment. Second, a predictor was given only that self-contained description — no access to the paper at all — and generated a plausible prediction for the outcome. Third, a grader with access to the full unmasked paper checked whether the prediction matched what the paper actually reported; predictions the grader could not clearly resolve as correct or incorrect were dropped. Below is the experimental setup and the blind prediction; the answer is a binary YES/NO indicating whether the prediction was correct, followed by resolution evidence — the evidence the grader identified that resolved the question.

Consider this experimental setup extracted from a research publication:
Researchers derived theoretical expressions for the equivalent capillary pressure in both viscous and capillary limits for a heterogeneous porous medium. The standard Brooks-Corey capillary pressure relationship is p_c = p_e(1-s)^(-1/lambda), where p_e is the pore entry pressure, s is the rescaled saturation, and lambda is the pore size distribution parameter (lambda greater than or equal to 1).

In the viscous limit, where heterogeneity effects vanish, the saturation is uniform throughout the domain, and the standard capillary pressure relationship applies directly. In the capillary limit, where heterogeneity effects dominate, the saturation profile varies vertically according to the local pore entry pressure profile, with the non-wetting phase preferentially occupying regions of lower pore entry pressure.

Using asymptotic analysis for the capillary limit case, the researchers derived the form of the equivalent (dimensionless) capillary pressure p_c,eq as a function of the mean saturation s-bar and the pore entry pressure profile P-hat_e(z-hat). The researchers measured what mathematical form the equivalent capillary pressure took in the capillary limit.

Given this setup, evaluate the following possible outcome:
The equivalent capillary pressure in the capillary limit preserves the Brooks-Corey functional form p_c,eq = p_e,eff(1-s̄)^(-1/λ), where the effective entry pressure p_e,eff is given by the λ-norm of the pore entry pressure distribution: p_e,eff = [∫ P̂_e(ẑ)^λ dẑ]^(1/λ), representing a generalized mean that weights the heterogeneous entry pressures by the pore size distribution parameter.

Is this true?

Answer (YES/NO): NO